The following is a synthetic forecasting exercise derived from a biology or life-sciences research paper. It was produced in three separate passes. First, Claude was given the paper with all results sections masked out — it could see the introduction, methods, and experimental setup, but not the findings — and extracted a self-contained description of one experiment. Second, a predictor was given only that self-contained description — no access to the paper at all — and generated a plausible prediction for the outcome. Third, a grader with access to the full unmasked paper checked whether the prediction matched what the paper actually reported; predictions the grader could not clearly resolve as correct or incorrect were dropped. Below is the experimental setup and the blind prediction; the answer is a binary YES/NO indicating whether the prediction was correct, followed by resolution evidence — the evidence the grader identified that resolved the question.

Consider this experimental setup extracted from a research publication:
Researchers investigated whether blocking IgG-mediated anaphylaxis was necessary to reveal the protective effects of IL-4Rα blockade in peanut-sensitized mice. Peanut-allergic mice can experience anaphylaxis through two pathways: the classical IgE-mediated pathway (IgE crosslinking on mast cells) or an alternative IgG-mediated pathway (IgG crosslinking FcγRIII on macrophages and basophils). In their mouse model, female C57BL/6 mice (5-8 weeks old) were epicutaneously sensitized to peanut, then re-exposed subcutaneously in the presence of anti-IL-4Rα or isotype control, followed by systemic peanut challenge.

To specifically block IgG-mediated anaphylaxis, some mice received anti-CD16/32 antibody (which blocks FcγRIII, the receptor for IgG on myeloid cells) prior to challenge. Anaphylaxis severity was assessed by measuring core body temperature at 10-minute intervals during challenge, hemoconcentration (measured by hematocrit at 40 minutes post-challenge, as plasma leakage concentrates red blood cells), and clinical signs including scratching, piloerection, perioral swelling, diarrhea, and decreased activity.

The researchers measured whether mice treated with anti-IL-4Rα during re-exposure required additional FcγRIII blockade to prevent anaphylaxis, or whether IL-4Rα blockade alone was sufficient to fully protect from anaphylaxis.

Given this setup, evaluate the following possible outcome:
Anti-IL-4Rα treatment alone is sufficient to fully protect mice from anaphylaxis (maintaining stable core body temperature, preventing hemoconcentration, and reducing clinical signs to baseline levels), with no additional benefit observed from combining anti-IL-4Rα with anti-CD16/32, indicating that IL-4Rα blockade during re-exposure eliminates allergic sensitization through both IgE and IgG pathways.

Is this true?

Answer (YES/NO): NO